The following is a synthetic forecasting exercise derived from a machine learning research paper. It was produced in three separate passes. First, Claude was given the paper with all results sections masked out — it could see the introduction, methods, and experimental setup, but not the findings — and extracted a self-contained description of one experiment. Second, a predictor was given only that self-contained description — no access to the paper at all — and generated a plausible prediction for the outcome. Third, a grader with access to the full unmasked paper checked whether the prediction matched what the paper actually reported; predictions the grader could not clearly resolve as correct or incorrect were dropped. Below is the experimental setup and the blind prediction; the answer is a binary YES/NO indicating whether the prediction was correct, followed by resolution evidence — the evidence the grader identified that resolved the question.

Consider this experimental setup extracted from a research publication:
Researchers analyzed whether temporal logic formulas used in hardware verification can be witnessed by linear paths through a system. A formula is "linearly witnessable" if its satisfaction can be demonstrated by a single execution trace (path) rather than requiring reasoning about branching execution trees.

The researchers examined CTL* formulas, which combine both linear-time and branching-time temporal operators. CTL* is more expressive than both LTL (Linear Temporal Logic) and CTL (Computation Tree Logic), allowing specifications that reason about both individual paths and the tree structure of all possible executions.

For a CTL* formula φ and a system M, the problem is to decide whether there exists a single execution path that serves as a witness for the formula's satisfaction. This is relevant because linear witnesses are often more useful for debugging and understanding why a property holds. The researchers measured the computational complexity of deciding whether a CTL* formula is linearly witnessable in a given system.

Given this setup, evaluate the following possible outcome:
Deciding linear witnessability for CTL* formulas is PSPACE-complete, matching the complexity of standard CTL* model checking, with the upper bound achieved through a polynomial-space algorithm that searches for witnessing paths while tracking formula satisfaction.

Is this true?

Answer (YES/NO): YES